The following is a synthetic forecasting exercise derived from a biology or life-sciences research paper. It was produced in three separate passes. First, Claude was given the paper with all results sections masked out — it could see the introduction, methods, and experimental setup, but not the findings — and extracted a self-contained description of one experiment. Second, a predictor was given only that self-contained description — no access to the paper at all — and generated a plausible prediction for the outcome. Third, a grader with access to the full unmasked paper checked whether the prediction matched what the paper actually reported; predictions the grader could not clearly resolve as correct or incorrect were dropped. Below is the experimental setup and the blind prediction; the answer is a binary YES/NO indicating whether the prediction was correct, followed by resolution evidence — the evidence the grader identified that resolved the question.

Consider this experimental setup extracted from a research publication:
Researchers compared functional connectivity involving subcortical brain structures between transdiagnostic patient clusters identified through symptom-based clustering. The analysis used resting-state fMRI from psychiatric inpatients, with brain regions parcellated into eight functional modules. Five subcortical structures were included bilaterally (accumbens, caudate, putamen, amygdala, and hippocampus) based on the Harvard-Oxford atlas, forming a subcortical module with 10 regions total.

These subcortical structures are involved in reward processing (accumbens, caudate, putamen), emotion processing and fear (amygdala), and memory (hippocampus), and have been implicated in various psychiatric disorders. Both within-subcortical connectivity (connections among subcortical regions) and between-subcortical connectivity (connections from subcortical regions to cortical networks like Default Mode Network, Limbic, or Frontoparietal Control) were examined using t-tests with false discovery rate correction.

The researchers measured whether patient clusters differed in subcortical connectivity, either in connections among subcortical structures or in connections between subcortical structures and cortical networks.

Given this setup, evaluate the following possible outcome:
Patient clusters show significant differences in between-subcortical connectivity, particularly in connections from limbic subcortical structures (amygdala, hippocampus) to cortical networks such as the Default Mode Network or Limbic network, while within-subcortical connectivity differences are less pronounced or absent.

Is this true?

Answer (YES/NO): NO